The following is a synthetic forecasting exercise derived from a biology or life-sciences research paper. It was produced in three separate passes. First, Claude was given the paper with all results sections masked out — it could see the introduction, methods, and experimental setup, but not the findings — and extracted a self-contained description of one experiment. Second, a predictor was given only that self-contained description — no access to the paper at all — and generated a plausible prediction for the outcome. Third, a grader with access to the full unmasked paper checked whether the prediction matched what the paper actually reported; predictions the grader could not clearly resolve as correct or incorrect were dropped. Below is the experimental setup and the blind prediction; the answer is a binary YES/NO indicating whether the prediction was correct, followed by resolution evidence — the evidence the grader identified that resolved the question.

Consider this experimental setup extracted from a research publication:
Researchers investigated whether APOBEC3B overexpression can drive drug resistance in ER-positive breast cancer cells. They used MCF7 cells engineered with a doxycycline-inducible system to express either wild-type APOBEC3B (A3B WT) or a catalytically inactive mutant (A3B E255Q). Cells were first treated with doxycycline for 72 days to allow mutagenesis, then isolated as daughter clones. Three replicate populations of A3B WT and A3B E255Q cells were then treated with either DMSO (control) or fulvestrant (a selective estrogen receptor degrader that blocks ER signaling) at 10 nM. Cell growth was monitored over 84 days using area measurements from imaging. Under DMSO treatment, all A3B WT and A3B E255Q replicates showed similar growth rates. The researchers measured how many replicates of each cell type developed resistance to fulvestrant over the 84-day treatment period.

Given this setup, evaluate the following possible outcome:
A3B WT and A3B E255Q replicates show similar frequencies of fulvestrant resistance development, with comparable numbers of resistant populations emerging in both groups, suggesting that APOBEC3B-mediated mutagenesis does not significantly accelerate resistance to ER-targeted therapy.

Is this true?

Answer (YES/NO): NO